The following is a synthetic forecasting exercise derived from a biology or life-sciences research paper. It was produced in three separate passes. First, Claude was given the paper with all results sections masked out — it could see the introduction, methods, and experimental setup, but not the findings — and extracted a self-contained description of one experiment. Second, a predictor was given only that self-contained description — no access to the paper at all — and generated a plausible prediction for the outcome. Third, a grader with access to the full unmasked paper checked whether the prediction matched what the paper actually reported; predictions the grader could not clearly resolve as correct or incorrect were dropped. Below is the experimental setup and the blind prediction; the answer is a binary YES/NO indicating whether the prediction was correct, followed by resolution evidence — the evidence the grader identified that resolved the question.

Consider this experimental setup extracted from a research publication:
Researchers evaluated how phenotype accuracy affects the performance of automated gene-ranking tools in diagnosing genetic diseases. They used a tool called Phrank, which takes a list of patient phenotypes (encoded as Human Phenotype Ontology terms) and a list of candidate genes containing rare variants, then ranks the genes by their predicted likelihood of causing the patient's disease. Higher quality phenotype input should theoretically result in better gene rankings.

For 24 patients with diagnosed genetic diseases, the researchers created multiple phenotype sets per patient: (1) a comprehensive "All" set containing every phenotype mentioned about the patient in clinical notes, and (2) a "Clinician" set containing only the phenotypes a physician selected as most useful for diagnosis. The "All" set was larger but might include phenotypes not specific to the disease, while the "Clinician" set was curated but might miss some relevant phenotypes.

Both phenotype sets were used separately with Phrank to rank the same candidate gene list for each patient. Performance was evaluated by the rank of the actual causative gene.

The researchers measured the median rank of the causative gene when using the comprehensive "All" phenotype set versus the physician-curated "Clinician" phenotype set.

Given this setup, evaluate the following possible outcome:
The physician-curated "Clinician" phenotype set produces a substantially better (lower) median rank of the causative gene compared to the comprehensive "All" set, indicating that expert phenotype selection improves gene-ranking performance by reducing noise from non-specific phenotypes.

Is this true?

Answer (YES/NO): NO